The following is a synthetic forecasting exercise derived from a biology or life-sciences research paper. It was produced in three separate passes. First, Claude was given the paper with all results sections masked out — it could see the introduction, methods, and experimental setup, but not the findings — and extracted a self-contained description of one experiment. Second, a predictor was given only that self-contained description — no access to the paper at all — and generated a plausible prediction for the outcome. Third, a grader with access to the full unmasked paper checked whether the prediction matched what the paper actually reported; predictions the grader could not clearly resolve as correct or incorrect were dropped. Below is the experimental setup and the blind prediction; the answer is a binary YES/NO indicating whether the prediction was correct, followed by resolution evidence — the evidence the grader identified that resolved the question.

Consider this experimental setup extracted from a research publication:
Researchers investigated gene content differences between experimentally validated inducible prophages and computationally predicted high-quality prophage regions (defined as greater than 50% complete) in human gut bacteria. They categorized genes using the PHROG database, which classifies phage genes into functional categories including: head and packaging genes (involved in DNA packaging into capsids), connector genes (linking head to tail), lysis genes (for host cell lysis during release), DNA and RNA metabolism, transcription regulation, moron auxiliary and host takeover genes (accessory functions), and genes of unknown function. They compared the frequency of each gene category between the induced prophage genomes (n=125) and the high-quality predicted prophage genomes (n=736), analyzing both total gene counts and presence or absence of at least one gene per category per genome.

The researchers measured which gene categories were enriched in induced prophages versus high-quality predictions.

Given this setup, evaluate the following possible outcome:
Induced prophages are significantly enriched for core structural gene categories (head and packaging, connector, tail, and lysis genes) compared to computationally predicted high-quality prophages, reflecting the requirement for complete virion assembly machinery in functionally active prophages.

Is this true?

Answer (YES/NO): NO